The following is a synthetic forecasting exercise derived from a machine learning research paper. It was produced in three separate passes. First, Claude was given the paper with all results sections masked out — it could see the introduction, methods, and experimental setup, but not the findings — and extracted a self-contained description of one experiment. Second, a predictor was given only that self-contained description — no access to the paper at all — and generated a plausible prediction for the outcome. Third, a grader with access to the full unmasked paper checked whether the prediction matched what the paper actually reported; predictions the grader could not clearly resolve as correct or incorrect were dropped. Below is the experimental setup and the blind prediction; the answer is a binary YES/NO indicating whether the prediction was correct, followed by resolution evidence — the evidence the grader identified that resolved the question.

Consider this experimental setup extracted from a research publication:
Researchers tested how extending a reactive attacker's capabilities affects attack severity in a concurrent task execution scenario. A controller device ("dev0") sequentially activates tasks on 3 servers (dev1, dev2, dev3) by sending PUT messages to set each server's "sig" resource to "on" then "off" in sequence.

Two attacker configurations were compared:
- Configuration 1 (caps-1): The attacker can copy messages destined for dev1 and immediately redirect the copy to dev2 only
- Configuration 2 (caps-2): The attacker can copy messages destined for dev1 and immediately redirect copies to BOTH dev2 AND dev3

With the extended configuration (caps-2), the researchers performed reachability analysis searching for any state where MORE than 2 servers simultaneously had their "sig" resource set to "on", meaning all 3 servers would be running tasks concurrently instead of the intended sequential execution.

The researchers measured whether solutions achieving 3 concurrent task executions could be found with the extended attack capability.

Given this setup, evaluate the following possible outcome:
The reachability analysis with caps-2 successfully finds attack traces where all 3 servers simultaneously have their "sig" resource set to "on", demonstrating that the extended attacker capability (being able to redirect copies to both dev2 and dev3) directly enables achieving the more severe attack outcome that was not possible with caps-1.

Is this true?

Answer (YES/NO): NO